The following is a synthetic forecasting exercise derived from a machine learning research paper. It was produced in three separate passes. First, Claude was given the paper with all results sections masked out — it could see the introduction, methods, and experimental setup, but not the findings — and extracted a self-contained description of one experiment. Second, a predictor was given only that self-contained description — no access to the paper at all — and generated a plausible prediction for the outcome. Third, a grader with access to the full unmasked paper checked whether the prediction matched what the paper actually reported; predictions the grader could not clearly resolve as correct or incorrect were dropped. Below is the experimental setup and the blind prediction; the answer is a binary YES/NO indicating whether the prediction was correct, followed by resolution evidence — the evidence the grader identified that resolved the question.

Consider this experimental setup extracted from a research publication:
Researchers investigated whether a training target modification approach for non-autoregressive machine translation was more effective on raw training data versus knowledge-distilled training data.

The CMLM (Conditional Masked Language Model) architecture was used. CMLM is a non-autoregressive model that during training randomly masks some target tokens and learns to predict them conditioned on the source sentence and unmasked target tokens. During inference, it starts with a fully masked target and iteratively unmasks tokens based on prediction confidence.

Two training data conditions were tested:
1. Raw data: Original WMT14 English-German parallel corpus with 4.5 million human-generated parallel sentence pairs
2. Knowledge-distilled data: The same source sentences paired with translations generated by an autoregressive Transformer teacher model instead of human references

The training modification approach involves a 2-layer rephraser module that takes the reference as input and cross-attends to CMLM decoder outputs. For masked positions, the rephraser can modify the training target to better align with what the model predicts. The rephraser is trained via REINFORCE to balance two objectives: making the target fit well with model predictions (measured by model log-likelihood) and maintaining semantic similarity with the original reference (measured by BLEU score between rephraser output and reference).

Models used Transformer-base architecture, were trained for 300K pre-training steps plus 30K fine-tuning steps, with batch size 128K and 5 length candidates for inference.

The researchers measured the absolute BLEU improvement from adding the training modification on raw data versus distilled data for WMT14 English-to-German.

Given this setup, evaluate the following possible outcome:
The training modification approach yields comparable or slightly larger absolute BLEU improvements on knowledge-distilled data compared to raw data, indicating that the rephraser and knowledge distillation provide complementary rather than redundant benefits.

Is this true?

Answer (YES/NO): NO